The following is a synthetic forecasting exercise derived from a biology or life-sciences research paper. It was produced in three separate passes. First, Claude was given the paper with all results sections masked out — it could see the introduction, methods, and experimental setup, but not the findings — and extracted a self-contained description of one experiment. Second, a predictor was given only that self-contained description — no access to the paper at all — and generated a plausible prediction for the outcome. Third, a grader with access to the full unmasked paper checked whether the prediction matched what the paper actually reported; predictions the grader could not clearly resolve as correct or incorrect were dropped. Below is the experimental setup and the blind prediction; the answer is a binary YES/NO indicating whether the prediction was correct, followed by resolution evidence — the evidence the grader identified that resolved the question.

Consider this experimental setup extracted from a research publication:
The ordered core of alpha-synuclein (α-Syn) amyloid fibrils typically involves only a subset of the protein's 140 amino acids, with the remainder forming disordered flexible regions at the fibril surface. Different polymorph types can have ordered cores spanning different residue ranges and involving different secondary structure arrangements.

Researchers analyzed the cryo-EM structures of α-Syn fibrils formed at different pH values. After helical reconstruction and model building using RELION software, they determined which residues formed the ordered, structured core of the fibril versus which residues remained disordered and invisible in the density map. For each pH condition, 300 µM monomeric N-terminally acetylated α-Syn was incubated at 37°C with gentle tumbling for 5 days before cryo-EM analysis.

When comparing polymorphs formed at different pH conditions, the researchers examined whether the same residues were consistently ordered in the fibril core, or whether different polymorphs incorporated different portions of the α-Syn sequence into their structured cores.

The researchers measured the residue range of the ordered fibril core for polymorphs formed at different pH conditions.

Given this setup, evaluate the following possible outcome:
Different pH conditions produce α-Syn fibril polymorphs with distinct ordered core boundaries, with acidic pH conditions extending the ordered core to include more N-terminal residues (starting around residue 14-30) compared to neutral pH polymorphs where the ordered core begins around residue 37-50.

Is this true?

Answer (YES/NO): NO